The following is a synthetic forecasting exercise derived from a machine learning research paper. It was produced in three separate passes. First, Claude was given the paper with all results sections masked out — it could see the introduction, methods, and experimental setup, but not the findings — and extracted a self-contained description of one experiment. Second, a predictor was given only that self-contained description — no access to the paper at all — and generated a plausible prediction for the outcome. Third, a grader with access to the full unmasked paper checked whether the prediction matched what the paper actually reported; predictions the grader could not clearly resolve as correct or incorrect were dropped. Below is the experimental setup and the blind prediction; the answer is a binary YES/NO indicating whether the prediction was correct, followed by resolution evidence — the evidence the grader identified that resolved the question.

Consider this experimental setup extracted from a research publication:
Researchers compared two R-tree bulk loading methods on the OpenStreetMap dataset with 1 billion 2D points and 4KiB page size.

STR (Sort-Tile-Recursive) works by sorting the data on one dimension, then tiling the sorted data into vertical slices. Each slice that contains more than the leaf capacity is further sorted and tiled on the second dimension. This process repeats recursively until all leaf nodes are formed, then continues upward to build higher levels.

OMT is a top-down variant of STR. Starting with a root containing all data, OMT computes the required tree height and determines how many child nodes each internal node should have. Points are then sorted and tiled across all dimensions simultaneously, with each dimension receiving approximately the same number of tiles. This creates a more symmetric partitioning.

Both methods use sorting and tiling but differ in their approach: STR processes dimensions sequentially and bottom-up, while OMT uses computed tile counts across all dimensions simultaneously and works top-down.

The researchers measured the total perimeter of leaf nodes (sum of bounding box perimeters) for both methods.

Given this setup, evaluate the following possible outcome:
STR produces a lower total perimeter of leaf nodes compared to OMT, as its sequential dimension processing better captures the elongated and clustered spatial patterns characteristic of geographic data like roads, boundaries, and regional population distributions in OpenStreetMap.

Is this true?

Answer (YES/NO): NO